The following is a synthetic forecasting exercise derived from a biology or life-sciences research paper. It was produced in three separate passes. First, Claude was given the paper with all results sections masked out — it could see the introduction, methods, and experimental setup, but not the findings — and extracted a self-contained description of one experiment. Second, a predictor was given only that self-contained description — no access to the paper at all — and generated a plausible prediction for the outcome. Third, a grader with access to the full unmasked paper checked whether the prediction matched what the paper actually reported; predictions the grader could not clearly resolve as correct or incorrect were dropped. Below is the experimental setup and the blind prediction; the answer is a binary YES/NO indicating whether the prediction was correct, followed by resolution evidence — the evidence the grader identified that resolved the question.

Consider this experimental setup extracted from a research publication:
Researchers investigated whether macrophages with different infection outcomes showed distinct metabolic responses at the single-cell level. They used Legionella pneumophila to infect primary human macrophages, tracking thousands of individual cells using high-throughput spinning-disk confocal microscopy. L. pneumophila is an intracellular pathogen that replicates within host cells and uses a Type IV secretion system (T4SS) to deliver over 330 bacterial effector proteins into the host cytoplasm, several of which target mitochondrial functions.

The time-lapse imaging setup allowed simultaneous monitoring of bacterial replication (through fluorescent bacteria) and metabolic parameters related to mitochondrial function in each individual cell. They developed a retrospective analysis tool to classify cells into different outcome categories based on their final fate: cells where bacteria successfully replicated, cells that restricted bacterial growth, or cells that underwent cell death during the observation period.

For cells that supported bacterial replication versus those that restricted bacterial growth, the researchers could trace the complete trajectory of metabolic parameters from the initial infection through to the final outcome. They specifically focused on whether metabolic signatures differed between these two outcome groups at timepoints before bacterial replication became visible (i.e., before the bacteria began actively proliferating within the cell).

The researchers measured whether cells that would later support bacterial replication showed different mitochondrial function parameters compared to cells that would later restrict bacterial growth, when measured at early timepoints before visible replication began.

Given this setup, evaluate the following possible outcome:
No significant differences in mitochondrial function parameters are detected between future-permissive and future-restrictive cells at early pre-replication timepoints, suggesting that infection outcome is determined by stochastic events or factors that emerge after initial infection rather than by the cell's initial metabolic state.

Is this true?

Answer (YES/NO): NO